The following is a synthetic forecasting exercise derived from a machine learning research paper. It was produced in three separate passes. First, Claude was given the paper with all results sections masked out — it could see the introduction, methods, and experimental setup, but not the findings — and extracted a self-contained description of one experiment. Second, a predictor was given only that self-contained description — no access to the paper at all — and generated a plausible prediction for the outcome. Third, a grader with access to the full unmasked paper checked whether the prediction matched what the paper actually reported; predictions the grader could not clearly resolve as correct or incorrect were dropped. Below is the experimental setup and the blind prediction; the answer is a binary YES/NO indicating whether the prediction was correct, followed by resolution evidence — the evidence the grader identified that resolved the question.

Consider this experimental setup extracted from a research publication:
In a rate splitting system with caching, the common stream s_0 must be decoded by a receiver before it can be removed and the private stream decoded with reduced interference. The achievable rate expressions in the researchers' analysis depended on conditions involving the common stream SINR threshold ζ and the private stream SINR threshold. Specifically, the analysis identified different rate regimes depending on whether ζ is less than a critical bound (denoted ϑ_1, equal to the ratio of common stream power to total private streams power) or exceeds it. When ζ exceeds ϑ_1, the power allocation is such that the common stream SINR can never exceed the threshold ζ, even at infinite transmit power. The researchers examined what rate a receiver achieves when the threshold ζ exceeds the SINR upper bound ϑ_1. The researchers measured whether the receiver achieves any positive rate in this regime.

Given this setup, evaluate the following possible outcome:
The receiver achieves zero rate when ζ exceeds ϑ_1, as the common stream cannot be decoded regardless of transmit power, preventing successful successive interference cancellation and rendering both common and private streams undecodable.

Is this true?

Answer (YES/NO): NO